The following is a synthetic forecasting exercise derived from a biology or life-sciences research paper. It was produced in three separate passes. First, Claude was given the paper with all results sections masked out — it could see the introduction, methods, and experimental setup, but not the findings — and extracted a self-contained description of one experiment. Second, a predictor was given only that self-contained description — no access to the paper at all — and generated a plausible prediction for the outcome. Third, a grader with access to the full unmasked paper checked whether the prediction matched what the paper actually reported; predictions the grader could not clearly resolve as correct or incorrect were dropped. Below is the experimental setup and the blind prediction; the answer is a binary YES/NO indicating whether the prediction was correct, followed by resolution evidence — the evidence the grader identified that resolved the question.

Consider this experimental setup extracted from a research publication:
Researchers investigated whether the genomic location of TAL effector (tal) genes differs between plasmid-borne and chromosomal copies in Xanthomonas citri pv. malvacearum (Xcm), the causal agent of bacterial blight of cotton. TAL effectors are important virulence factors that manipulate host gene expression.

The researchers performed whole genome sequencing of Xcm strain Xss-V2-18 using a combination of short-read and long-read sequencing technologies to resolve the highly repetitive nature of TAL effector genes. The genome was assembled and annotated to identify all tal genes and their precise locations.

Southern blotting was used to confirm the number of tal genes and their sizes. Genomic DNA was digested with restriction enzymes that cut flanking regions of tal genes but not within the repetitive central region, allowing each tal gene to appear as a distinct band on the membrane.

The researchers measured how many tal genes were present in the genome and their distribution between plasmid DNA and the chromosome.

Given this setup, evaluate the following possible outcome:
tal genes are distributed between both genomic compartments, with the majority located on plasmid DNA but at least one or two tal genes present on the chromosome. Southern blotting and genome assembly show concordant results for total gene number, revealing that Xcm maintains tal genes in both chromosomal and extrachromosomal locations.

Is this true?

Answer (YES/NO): YES